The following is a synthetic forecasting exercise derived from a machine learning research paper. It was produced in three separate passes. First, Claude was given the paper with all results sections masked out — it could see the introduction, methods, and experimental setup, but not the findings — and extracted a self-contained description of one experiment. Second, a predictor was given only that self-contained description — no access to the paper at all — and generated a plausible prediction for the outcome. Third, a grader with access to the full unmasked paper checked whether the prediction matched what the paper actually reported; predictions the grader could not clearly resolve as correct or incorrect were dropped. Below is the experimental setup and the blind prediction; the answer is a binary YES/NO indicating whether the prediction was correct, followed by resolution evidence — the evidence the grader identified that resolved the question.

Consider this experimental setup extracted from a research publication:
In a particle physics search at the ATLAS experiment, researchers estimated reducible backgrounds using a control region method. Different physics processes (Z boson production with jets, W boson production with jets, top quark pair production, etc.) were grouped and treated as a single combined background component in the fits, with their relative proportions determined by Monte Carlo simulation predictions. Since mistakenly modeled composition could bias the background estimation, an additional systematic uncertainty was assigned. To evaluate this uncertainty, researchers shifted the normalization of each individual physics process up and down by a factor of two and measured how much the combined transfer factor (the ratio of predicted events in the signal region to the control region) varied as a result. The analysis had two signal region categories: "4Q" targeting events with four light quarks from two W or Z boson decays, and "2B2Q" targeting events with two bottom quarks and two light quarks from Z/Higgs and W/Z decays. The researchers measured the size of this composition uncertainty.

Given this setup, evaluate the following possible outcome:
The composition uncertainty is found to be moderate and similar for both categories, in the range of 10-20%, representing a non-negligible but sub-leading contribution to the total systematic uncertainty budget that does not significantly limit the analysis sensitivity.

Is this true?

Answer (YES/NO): NO